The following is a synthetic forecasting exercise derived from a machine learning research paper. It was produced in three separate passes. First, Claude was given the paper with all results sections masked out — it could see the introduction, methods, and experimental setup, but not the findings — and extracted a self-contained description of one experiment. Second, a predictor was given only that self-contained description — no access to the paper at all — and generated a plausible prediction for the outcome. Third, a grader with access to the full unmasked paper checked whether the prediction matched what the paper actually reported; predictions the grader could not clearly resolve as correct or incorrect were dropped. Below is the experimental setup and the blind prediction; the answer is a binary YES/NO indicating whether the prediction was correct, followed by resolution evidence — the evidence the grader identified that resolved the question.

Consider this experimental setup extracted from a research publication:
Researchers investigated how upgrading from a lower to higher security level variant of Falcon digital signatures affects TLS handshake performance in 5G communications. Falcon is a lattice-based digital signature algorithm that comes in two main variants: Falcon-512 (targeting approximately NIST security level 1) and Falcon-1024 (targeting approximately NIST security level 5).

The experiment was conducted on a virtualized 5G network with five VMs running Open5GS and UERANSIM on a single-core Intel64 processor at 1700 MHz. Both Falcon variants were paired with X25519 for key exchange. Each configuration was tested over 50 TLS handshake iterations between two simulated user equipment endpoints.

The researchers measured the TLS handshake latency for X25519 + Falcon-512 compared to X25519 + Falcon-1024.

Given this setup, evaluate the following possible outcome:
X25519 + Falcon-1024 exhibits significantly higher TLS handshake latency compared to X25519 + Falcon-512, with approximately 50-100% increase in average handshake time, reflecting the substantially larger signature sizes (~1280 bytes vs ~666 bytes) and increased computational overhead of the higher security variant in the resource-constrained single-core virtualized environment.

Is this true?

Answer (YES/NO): NO